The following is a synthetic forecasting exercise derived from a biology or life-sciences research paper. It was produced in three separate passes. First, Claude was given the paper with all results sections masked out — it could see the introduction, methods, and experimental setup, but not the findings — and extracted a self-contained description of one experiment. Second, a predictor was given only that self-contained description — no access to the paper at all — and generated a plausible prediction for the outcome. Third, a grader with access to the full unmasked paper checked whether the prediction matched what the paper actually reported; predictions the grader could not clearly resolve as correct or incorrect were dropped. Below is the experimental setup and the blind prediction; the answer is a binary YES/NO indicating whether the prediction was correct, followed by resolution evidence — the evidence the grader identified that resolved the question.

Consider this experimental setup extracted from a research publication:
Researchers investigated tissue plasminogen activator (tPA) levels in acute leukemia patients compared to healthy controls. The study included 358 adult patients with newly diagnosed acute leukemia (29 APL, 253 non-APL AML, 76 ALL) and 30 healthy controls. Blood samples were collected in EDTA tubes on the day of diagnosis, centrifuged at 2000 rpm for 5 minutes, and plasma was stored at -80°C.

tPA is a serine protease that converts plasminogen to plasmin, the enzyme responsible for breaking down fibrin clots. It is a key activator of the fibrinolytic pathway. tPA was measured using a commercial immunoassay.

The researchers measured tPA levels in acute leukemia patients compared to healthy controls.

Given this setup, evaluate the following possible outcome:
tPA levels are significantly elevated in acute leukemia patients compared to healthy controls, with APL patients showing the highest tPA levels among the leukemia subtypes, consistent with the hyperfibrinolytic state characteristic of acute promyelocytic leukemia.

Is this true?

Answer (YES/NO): NO